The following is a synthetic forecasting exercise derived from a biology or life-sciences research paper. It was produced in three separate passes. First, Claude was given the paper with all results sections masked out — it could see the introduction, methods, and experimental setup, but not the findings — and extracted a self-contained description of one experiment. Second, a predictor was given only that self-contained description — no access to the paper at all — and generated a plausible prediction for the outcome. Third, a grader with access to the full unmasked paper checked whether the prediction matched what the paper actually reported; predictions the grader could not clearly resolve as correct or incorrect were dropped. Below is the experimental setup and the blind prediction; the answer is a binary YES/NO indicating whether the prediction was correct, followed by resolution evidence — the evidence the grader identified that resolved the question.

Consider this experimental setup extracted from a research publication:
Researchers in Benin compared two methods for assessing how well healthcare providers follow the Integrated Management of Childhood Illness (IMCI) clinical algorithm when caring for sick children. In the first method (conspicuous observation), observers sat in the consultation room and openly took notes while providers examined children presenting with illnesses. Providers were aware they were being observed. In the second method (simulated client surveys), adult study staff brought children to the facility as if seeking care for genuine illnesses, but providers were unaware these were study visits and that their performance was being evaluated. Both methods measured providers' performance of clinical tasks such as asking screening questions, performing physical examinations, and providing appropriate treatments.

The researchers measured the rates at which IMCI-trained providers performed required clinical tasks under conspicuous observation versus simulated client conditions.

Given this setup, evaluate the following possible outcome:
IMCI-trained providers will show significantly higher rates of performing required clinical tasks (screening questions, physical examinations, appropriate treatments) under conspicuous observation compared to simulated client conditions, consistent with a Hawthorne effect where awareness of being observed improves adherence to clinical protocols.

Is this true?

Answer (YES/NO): YES